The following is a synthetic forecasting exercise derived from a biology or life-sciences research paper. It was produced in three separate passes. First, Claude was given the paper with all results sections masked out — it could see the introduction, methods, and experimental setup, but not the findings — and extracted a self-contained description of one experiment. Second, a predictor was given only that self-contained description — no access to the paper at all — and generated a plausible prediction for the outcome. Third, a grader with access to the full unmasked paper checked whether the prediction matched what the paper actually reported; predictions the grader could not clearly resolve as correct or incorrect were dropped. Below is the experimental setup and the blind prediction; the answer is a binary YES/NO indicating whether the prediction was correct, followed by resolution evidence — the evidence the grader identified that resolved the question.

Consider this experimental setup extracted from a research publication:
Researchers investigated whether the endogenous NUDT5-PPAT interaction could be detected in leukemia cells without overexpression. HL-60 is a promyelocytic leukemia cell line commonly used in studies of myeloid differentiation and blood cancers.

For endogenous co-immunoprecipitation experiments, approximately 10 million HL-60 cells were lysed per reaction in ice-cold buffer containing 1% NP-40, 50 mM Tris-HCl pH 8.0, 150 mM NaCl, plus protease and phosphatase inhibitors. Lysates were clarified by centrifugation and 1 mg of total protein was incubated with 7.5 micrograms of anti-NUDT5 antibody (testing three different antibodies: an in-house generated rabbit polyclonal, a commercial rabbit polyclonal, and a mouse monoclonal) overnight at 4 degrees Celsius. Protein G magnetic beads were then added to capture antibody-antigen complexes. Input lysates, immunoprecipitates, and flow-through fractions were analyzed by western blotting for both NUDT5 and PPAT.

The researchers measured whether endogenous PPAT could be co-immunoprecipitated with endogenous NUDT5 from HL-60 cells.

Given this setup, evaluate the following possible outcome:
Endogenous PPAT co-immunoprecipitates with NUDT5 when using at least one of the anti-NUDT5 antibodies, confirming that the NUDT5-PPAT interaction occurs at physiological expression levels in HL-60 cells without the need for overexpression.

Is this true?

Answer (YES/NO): YES